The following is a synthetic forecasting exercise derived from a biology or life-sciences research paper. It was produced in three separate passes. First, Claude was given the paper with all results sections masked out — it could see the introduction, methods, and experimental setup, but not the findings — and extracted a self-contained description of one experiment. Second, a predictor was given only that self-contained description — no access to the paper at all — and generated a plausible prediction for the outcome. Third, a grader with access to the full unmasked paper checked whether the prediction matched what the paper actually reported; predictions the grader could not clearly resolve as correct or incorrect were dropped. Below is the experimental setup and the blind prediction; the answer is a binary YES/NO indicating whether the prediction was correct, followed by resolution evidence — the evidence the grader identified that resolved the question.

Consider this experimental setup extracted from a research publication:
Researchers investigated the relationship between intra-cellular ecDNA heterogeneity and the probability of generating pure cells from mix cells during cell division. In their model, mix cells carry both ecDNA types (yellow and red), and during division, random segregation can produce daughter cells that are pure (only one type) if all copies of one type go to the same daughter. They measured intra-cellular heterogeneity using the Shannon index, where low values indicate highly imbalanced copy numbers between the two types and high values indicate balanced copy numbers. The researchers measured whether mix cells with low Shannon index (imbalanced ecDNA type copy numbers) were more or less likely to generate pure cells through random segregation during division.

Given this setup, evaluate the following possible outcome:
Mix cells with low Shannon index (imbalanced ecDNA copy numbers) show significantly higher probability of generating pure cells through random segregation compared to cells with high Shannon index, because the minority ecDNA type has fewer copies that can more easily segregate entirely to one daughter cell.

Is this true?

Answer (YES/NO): YES